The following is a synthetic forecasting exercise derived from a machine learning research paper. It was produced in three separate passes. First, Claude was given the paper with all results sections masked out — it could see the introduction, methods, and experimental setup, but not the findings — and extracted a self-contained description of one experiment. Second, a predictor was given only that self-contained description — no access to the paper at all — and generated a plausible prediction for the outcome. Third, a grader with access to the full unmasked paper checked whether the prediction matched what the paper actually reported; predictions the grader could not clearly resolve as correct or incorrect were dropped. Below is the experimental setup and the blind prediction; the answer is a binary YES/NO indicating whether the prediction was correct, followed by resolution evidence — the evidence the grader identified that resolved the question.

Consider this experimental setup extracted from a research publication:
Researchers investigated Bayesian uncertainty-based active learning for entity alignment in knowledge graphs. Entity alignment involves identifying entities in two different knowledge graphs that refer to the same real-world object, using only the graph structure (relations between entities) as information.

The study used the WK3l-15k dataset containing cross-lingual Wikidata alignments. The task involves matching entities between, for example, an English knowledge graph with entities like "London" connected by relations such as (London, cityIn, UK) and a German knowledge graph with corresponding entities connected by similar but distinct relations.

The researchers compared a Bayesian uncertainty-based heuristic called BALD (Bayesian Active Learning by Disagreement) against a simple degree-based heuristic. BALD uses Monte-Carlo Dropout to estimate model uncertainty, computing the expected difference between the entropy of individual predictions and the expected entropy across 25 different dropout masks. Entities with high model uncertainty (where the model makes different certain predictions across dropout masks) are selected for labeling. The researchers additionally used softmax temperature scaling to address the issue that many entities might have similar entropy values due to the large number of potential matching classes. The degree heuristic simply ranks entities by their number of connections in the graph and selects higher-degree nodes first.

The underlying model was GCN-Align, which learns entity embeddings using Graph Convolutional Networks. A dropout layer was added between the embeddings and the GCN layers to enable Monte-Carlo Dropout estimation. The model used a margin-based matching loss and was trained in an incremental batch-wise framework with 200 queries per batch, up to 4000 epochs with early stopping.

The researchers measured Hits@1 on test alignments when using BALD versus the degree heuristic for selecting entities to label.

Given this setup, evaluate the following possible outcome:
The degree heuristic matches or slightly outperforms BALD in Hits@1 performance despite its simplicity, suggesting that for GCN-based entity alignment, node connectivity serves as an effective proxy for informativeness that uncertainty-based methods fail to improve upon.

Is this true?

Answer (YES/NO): NO